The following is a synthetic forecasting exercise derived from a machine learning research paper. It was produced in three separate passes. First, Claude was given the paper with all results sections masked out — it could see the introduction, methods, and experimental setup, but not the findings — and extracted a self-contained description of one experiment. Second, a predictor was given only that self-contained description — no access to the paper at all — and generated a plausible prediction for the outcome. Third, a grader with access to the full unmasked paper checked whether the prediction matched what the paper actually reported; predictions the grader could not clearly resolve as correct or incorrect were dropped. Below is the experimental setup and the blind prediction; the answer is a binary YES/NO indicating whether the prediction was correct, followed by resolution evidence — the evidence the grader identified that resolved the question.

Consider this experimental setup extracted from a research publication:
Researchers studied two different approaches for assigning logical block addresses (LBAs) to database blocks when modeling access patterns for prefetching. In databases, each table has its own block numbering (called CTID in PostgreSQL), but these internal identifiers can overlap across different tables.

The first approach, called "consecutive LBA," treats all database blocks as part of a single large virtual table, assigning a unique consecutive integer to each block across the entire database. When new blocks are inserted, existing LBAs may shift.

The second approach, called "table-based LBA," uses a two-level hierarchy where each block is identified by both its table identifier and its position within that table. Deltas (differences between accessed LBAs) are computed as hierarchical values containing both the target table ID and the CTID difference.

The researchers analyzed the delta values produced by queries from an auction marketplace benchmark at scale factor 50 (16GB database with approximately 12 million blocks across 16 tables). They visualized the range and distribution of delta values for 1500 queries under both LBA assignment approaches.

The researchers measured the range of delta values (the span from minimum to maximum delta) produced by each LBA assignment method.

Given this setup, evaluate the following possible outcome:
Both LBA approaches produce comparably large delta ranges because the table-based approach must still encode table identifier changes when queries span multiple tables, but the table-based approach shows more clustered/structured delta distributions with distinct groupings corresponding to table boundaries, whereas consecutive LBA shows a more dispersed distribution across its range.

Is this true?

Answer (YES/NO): NO